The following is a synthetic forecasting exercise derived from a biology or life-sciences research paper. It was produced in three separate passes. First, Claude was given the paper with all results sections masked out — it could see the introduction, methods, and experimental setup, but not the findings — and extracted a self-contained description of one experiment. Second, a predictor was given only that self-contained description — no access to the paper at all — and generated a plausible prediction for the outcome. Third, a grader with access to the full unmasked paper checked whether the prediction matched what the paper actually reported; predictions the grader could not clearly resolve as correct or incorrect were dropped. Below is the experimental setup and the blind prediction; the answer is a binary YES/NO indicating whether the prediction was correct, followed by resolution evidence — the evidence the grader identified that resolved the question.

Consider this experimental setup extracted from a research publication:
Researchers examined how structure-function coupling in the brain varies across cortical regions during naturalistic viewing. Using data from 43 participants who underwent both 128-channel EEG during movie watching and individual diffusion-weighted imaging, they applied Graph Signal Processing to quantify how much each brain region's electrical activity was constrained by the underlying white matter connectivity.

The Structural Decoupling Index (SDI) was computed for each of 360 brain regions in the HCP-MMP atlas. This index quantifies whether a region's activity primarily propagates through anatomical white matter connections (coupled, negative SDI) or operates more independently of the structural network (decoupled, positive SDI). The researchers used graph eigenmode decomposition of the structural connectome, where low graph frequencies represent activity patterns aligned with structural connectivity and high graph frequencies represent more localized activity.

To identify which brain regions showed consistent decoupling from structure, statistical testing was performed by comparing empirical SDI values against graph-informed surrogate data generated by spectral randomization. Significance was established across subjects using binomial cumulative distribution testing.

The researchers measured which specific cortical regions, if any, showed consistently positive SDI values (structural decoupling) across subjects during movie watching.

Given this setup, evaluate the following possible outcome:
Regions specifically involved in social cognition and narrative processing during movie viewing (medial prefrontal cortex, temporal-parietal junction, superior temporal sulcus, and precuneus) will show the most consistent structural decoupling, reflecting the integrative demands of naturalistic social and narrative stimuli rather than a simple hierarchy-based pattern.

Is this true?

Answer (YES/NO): NO